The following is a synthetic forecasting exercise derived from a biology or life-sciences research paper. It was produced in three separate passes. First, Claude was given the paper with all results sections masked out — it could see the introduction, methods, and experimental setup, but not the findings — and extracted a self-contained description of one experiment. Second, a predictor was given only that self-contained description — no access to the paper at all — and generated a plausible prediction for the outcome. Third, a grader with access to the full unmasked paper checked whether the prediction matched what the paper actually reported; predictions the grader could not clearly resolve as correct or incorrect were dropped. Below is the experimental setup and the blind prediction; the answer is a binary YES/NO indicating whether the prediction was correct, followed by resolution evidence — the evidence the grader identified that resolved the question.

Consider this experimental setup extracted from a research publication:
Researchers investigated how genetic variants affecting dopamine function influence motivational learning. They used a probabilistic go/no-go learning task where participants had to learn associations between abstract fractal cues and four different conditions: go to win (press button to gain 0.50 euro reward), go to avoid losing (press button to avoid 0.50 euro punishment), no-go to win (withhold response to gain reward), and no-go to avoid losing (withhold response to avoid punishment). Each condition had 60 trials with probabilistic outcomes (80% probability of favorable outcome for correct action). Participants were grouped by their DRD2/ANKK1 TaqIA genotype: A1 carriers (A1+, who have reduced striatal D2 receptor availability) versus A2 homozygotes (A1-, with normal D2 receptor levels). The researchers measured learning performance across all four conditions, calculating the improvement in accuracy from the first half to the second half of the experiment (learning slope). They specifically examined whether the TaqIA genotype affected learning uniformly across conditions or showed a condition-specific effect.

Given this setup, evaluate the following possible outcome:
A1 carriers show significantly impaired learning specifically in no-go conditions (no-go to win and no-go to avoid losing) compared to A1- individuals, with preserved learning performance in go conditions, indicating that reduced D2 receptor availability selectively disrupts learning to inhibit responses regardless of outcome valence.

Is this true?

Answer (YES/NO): NO